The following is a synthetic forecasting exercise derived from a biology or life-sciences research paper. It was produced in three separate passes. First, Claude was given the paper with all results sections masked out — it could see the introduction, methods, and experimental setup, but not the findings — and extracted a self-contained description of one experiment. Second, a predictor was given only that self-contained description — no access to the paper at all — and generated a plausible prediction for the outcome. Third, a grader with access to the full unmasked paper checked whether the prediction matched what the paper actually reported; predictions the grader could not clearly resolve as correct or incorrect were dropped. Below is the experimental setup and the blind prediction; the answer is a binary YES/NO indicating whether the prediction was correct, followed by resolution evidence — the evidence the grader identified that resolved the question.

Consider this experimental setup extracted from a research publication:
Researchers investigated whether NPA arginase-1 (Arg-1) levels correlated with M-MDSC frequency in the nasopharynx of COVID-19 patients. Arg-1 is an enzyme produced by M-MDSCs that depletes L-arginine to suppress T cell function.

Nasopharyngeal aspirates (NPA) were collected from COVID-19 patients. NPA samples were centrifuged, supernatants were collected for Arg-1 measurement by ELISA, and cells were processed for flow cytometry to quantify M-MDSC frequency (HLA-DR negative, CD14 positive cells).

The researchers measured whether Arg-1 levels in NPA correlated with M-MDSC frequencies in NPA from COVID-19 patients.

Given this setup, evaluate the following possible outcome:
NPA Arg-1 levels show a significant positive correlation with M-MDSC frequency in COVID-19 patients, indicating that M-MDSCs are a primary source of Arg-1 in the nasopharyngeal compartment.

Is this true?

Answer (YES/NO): NO